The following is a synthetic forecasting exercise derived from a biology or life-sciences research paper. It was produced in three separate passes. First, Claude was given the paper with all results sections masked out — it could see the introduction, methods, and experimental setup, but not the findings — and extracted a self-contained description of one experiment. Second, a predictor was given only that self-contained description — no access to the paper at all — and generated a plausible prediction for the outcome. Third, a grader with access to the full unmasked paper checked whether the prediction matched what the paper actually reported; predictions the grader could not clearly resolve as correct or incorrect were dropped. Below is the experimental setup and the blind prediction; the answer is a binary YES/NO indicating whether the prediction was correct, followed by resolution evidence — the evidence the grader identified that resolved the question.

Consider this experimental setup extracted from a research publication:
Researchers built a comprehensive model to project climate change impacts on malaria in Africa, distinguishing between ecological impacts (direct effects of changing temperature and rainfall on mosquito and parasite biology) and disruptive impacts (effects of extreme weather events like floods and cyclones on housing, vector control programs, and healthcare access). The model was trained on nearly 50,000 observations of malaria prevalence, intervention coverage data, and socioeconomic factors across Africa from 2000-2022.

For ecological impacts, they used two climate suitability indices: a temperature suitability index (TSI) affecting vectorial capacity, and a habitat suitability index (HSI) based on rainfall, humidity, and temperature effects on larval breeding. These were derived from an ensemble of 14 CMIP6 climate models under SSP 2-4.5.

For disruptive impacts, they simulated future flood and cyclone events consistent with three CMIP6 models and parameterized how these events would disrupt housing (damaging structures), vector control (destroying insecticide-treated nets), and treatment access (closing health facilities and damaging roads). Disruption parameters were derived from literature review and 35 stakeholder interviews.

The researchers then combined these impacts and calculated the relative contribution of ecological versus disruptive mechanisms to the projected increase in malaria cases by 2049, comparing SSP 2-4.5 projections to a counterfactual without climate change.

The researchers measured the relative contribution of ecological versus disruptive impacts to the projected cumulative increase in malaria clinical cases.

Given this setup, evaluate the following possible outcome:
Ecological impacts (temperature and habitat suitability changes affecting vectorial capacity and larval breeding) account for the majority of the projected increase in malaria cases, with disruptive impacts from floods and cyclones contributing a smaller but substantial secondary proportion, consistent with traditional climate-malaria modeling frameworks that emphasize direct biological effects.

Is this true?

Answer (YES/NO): NO